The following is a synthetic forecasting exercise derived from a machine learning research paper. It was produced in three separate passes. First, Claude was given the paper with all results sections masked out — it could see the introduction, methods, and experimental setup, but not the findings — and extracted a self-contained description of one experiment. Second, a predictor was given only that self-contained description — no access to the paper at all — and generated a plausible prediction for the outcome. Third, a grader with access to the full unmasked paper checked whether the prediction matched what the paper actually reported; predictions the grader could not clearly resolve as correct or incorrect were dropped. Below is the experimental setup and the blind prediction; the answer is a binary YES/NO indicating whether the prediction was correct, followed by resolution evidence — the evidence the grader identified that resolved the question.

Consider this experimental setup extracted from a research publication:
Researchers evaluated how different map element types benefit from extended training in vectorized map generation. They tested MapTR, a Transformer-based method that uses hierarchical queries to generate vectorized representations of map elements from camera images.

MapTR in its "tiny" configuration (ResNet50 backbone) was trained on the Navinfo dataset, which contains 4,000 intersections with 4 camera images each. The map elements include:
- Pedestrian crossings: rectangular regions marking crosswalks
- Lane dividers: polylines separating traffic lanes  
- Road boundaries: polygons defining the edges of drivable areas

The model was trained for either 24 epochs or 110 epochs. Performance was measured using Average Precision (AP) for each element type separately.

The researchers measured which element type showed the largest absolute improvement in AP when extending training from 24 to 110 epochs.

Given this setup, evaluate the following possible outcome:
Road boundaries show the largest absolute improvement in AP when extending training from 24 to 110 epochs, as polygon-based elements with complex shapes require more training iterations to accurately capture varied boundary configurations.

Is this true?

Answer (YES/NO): NO